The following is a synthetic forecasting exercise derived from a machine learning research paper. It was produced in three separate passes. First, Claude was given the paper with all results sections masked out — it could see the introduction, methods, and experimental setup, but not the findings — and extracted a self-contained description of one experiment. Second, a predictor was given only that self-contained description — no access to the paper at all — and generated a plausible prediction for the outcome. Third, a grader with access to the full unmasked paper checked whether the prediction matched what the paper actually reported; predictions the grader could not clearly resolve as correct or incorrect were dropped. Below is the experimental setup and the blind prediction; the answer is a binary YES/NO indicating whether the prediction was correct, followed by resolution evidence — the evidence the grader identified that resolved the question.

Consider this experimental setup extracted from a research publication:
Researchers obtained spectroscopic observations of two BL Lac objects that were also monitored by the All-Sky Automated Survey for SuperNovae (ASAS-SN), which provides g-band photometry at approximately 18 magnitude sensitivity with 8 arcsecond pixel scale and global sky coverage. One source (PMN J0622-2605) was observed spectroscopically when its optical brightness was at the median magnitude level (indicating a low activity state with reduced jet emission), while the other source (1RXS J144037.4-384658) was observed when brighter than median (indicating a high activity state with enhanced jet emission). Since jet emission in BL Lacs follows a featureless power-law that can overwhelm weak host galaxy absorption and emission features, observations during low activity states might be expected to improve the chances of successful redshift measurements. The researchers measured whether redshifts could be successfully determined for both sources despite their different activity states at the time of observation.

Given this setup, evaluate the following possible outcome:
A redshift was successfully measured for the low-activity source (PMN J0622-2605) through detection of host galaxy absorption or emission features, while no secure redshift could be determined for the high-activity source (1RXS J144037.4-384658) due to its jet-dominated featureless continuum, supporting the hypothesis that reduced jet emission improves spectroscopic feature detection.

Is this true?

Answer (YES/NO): NO